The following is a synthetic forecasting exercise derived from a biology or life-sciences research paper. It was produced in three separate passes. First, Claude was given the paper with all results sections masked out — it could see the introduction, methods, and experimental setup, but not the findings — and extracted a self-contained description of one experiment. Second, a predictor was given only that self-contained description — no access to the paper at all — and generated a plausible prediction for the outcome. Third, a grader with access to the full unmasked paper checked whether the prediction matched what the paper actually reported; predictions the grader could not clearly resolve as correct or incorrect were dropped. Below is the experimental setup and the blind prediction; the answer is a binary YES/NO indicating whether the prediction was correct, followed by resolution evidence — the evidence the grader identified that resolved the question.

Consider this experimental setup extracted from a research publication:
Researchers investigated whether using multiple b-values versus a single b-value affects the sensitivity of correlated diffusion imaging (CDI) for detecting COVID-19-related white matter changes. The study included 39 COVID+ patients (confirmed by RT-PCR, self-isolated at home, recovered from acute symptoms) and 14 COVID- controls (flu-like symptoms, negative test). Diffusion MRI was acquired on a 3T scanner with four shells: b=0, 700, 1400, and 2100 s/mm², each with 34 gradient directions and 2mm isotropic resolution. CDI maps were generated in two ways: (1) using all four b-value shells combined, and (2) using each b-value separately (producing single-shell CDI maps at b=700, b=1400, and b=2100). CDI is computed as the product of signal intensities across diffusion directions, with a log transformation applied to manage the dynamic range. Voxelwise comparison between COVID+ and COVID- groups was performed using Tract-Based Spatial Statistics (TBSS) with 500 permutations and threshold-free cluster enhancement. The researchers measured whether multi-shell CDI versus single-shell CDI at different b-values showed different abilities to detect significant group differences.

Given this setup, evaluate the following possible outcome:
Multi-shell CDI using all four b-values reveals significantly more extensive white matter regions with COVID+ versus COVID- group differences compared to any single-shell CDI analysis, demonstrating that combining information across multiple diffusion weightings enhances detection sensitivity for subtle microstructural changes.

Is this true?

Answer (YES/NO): NO